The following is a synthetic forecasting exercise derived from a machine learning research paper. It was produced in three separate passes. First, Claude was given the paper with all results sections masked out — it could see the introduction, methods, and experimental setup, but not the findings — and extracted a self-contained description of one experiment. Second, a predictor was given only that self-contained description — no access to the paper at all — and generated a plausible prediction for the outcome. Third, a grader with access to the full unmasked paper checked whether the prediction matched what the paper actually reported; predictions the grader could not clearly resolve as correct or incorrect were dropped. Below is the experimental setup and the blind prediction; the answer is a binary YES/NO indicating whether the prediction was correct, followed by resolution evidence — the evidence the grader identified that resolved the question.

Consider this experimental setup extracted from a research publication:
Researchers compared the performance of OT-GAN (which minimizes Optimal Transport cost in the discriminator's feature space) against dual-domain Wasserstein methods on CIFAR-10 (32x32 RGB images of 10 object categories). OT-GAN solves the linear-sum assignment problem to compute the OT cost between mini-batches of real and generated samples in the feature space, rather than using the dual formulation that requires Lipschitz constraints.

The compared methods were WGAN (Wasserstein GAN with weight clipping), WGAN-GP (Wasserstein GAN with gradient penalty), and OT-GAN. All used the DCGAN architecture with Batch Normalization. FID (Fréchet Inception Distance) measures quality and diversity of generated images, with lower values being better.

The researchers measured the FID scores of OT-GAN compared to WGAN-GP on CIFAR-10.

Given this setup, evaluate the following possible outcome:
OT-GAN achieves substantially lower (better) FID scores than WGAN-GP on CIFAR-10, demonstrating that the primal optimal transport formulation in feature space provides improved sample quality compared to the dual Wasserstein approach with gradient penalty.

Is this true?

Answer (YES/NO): YES